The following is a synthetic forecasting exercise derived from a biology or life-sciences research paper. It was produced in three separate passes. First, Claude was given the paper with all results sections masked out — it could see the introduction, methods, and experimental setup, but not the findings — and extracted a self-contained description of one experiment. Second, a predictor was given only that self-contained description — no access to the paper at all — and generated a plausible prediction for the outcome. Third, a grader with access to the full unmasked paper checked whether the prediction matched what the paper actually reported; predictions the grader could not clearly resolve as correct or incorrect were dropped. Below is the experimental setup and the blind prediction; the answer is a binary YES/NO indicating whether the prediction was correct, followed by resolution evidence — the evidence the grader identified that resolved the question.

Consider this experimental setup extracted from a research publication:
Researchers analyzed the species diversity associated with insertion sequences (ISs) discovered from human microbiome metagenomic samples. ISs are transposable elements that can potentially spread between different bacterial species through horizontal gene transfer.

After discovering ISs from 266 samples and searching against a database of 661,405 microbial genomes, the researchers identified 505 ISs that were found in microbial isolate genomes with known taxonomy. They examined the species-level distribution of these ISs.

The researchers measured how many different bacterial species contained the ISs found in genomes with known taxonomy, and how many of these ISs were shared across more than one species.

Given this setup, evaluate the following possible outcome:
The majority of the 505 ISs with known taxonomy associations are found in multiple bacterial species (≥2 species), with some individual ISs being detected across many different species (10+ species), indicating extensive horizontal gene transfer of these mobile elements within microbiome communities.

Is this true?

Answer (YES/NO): NO